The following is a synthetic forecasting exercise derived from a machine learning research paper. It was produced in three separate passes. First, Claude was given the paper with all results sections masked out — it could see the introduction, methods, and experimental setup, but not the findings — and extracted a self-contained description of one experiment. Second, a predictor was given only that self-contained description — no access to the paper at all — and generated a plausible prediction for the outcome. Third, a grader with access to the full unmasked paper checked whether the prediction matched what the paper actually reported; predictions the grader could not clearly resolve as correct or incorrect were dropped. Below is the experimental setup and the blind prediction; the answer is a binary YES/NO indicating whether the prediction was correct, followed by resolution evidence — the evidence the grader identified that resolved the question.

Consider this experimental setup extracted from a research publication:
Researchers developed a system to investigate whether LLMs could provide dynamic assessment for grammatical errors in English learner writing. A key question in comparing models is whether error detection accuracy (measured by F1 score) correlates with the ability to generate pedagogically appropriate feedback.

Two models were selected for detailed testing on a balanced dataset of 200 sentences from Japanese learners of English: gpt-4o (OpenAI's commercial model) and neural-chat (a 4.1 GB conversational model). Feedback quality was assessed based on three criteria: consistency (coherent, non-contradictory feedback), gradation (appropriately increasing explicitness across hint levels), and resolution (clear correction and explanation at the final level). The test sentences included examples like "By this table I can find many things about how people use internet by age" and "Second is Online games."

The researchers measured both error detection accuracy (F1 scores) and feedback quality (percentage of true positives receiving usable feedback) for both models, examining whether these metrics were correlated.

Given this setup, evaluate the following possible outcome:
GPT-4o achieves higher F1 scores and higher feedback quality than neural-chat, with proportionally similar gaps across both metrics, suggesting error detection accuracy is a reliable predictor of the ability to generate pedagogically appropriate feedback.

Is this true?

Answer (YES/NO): NO